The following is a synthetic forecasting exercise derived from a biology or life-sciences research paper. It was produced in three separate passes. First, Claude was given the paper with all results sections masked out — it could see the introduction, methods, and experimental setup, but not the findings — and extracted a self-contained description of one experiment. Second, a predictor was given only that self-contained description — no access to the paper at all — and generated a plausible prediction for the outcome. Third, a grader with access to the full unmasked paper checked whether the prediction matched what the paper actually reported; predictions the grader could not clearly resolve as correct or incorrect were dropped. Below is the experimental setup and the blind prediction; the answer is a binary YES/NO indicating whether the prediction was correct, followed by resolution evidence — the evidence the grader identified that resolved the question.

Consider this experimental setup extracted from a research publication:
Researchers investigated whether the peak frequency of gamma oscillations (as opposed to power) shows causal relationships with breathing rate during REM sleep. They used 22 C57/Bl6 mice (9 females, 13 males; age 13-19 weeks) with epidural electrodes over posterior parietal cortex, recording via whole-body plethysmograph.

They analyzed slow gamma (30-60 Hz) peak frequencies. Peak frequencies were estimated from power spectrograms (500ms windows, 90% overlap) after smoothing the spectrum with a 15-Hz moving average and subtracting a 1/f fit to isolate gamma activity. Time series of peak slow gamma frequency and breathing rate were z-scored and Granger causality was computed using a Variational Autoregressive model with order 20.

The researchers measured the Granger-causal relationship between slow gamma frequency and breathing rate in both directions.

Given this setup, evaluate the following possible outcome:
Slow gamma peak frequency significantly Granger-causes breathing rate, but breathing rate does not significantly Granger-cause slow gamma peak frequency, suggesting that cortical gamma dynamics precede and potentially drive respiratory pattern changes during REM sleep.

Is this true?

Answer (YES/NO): NO